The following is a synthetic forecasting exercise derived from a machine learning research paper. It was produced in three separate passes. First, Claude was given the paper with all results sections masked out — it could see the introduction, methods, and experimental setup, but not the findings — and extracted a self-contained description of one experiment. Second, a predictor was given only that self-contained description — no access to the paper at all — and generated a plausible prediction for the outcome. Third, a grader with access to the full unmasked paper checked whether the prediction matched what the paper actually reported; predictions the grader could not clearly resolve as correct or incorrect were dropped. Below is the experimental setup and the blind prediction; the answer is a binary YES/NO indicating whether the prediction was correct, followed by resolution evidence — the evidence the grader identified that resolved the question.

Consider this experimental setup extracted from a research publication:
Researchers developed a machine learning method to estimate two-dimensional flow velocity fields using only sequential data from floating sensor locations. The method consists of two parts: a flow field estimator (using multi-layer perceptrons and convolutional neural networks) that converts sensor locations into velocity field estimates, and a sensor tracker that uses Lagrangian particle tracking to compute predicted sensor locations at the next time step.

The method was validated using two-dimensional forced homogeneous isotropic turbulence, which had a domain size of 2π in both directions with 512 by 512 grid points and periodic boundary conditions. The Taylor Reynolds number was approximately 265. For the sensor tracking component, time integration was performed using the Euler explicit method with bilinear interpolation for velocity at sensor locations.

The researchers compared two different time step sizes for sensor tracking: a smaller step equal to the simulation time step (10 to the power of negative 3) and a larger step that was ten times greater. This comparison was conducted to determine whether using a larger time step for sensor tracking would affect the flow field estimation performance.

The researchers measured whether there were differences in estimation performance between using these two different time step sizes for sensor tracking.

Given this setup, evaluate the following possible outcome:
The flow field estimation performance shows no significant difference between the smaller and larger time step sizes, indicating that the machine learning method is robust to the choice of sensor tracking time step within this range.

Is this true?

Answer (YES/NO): YES